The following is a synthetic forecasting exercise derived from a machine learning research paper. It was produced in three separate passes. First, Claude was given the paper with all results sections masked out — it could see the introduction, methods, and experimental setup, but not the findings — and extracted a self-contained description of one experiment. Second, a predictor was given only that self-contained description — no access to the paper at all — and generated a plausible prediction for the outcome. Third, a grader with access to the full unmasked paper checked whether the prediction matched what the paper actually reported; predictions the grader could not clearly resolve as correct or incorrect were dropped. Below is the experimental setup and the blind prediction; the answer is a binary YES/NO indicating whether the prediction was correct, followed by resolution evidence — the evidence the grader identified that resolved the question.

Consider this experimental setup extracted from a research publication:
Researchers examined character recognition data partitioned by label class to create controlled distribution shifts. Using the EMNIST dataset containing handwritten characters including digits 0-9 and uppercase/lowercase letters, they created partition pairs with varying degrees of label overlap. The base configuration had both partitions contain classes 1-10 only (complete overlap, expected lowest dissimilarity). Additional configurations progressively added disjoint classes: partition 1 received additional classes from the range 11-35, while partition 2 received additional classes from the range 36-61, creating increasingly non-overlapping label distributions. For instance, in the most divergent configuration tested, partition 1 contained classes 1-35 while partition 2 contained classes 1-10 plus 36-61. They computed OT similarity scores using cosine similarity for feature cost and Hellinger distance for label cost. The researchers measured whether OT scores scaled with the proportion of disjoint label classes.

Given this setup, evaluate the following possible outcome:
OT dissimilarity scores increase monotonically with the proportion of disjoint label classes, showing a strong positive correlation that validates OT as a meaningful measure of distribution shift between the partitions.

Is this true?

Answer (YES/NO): YES